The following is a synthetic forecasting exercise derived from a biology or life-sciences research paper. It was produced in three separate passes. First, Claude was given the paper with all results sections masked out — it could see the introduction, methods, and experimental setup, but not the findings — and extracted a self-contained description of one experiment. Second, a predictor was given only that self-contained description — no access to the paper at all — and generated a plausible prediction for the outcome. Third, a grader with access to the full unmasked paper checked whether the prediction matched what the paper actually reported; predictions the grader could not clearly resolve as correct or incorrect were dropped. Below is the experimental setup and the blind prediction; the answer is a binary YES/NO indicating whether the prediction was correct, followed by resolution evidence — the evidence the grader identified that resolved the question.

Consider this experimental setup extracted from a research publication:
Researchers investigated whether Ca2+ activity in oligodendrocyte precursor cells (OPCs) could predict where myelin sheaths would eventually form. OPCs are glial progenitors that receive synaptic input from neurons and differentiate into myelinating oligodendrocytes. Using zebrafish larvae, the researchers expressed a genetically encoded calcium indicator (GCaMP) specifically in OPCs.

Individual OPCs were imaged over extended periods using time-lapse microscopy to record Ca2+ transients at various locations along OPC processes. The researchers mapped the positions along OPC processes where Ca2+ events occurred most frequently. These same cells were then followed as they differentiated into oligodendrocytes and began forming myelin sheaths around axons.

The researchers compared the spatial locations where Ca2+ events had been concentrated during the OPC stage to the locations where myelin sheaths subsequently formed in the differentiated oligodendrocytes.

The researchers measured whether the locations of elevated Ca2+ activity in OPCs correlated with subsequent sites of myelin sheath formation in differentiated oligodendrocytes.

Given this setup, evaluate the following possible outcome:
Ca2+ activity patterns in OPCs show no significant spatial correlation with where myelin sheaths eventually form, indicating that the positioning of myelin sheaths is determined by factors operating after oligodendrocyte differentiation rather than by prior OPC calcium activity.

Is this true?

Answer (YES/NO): NO